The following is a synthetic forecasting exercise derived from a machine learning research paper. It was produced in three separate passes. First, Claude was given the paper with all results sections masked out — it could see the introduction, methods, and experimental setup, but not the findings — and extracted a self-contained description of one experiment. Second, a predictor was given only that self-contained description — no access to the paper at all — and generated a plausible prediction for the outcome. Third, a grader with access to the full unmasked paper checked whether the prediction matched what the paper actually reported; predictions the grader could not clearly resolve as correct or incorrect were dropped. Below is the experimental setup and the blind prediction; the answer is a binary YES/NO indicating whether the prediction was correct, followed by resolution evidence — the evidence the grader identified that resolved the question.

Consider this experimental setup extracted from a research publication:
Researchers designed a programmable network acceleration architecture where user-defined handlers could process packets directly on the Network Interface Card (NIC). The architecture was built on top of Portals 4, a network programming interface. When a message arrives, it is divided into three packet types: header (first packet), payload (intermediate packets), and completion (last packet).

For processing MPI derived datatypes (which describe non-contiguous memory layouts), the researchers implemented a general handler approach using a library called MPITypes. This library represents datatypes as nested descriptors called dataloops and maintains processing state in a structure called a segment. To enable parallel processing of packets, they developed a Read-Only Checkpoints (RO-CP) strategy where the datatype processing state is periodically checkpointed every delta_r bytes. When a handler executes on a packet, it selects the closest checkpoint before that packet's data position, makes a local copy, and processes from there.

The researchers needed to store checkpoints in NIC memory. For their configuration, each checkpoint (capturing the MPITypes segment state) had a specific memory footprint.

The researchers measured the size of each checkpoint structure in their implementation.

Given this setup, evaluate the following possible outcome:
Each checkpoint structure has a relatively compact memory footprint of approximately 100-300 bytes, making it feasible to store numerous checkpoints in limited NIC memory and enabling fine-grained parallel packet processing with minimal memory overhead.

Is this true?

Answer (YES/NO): NO